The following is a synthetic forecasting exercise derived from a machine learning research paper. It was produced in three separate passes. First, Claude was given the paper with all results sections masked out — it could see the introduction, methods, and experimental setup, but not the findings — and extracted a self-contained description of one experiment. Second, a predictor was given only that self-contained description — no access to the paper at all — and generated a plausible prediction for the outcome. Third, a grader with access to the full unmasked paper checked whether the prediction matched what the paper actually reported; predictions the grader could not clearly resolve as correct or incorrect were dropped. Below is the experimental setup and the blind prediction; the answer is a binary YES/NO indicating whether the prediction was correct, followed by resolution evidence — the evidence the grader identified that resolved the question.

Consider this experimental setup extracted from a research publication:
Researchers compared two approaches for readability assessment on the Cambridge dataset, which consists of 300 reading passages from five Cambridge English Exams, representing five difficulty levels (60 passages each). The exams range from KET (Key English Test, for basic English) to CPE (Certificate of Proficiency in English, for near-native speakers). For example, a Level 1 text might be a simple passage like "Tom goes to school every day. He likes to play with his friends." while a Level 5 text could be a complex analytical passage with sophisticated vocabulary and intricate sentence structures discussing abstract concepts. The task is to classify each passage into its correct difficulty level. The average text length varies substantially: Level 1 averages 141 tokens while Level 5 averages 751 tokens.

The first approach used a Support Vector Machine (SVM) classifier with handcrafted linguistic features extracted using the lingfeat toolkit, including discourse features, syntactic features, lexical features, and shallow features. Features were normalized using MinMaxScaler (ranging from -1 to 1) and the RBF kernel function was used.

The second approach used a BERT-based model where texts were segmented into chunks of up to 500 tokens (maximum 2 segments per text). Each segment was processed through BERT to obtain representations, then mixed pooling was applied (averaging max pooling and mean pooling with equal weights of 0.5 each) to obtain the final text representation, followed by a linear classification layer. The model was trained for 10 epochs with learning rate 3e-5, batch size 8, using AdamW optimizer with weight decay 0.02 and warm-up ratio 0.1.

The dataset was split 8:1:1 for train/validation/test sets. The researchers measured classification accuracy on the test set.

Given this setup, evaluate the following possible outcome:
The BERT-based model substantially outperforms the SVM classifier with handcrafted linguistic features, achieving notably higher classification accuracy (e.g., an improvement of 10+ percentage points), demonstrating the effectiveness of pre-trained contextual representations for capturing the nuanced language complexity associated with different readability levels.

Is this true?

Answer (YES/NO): NO